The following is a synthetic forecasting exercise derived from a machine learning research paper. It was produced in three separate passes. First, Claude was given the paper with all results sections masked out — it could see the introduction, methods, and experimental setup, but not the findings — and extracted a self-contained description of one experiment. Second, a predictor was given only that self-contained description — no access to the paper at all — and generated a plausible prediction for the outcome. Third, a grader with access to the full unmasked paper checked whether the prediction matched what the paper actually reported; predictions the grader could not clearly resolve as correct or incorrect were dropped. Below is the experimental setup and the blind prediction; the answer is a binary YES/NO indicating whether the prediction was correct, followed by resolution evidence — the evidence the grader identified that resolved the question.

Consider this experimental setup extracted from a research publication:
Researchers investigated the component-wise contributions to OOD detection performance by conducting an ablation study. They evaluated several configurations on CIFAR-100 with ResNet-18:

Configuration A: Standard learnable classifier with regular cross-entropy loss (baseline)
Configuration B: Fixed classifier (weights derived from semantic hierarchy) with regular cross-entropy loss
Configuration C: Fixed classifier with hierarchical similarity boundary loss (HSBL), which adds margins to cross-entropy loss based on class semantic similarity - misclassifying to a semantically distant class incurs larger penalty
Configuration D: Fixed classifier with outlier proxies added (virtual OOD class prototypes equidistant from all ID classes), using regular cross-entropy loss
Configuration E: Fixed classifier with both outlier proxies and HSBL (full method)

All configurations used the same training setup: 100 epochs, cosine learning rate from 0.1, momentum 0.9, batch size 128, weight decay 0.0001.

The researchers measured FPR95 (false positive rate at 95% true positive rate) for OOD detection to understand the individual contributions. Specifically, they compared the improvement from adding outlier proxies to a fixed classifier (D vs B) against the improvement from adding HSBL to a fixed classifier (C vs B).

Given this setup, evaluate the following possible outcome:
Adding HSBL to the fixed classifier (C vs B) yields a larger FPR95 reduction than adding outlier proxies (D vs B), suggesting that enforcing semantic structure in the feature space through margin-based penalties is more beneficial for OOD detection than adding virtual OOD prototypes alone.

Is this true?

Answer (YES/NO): NO